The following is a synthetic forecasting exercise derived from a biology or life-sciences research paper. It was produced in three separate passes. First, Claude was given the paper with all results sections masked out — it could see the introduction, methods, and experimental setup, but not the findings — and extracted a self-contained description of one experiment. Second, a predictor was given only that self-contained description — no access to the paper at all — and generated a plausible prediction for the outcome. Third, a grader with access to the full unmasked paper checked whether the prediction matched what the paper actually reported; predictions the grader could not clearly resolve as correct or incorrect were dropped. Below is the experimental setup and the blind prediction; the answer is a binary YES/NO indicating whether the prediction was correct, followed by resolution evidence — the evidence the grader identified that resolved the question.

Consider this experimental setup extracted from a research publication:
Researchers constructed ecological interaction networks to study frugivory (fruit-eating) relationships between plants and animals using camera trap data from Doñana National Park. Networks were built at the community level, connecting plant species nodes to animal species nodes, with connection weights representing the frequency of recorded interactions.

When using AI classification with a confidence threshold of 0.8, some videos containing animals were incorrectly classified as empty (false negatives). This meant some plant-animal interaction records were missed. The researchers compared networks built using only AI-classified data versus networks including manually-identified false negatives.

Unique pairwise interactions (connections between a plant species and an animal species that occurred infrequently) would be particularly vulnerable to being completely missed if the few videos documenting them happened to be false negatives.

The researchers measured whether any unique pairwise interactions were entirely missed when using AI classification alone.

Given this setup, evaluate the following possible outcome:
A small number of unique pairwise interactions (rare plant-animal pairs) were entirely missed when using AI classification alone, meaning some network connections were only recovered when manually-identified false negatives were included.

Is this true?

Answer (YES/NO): YES